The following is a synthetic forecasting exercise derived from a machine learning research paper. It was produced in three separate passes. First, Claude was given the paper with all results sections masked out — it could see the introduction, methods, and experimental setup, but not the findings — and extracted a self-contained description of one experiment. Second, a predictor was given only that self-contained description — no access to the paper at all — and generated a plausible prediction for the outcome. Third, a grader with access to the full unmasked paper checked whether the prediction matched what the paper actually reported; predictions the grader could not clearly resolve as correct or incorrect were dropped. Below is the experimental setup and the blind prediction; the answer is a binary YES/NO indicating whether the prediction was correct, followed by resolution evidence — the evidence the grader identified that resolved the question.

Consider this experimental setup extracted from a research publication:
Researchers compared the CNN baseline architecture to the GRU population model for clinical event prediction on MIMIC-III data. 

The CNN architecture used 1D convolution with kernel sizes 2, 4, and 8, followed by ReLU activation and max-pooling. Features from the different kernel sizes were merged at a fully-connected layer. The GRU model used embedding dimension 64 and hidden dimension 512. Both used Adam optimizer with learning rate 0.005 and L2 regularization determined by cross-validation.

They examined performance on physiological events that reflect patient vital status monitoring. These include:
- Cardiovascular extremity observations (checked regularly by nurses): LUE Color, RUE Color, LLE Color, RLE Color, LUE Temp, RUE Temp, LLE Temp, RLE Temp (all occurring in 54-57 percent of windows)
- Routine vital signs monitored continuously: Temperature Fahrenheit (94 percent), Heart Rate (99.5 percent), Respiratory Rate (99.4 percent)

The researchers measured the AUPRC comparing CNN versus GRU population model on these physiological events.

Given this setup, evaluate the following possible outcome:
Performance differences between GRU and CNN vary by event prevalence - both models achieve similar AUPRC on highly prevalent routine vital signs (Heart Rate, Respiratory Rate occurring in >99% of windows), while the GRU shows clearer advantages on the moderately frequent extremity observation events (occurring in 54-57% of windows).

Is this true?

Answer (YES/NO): YES